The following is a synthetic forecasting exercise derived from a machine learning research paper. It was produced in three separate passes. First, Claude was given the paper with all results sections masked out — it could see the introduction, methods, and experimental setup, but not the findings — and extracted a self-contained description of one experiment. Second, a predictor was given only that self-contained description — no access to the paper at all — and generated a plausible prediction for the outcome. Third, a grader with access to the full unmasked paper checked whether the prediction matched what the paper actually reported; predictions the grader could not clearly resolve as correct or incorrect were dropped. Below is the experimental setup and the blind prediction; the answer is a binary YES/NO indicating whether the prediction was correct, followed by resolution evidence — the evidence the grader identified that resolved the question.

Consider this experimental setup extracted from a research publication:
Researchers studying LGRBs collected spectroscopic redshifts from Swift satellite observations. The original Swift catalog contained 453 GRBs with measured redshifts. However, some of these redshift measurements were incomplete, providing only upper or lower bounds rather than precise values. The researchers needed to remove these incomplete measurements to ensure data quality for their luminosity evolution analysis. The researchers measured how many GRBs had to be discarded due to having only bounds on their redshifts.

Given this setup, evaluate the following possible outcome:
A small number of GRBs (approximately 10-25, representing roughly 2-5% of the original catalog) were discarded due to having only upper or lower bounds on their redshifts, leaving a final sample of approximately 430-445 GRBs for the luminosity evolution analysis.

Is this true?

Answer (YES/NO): NO